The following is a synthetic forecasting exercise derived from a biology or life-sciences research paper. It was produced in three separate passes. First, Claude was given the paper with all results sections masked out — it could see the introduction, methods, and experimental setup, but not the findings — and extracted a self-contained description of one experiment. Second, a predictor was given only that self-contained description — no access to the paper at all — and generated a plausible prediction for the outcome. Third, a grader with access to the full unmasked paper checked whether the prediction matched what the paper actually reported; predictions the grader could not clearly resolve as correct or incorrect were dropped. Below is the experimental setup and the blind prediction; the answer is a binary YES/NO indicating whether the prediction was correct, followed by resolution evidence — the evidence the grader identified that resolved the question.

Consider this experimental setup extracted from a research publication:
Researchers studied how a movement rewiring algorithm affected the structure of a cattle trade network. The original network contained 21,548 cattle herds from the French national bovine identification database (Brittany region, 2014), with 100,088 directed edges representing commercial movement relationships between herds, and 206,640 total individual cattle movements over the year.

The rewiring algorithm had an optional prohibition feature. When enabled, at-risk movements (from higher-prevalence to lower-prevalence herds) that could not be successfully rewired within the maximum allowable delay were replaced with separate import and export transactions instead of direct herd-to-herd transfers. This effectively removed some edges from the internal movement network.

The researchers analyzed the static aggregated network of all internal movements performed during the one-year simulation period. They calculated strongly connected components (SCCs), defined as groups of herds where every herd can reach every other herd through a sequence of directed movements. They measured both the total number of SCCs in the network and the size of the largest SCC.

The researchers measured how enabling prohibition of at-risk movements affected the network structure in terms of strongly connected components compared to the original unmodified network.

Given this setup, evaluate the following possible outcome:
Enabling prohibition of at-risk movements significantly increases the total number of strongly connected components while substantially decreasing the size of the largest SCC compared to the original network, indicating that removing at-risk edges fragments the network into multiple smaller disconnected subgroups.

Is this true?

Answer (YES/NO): NO